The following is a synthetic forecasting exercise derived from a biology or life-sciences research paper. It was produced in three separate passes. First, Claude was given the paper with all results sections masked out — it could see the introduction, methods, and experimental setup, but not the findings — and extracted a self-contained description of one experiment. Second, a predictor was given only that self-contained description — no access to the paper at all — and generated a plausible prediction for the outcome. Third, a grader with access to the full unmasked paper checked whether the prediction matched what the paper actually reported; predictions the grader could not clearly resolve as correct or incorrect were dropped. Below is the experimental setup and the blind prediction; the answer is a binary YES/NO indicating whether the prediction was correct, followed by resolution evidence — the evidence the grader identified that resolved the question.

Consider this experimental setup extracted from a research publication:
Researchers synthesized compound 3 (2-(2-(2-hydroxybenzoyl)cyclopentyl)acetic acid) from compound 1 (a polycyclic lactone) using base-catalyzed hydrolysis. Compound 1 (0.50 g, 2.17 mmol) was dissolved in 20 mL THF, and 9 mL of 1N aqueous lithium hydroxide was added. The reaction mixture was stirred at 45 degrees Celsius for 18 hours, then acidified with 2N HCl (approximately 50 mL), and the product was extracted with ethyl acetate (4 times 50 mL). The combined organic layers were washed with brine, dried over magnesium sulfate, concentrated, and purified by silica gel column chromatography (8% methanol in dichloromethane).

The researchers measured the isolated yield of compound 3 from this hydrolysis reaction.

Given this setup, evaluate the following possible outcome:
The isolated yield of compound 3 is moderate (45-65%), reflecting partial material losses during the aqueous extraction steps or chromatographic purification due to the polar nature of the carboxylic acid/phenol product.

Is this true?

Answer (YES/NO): NO